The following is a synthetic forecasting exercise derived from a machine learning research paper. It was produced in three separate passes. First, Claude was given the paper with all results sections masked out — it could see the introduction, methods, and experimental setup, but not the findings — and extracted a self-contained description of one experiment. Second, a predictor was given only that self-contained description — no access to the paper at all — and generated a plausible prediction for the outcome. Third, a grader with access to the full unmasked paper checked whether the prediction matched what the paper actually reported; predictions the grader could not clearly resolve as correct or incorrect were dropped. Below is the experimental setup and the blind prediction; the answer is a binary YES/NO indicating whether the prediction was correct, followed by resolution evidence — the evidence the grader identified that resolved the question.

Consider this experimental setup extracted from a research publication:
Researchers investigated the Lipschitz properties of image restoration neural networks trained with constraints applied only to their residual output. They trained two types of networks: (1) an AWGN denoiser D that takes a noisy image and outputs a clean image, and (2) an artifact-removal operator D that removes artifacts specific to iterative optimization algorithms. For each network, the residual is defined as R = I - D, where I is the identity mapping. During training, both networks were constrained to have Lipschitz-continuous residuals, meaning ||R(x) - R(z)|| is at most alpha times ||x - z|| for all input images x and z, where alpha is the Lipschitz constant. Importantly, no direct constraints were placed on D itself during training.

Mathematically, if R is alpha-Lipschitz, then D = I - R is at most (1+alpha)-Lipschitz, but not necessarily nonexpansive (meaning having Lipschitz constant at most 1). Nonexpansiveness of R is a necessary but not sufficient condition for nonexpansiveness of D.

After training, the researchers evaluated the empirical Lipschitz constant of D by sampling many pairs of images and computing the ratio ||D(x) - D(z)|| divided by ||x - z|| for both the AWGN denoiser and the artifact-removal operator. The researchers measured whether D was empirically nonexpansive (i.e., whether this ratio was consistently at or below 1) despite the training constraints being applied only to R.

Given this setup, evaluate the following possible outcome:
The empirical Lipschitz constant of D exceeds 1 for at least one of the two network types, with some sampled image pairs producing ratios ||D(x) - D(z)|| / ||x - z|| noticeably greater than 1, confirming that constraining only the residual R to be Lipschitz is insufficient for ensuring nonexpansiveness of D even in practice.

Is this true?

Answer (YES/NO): NO